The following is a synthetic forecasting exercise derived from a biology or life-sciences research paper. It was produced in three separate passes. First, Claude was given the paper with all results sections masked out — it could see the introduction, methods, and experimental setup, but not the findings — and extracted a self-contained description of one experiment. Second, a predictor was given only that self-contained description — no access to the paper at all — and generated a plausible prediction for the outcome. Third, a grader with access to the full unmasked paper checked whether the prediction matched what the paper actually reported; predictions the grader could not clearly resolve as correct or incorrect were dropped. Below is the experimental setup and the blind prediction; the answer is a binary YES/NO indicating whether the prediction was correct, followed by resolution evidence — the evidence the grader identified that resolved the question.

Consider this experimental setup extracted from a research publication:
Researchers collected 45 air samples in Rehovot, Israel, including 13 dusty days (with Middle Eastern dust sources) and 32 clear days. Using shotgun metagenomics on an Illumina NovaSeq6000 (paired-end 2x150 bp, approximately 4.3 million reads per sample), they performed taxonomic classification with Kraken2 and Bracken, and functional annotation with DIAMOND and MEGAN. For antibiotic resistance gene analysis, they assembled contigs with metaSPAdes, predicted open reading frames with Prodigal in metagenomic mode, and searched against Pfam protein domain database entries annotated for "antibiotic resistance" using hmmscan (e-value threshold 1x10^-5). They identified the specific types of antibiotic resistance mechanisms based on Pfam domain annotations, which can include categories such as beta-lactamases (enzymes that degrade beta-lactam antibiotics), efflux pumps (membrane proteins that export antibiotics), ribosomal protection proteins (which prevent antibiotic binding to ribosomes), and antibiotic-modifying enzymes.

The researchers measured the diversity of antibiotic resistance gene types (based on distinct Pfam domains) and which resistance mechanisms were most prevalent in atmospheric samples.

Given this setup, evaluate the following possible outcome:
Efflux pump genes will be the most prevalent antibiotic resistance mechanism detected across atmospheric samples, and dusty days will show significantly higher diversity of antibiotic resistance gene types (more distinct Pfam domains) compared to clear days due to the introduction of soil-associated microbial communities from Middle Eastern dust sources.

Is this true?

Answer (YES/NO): NO